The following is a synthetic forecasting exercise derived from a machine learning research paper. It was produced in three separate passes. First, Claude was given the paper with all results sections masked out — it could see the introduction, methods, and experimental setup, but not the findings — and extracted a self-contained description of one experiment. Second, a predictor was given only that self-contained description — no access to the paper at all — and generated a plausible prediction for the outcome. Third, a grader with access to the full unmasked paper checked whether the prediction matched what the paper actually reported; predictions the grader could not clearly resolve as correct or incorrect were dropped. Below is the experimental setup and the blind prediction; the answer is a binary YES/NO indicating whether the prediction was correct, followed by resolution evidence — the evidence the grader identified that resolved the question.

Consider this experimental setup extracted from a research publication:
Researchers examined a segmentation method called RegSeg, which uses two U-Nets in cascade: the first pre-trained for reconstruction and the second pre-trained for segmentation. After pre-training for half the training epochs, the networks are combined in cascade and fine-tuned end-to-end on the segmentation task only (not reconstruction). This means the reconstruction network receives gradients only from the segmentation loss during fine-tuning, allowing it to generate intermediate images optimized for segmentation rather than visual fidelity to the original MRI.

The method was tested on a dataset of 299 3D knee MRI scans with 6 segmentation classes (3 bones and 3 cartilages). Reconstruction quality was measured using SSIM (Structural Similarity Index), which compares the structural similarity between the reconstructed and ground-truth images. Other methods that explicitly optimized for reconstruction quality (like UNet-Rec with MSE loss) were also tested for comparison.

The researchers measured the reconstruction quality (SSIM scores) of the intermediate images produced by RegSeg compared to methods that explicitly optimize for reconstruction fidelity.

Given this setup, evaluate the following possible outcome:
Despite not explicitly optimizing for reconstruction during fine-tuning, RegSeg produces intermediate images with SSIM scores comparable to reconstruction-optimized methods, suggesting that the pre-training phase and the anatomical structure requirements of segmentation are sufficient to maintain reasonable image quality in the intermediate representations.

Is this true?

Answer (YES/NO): NO